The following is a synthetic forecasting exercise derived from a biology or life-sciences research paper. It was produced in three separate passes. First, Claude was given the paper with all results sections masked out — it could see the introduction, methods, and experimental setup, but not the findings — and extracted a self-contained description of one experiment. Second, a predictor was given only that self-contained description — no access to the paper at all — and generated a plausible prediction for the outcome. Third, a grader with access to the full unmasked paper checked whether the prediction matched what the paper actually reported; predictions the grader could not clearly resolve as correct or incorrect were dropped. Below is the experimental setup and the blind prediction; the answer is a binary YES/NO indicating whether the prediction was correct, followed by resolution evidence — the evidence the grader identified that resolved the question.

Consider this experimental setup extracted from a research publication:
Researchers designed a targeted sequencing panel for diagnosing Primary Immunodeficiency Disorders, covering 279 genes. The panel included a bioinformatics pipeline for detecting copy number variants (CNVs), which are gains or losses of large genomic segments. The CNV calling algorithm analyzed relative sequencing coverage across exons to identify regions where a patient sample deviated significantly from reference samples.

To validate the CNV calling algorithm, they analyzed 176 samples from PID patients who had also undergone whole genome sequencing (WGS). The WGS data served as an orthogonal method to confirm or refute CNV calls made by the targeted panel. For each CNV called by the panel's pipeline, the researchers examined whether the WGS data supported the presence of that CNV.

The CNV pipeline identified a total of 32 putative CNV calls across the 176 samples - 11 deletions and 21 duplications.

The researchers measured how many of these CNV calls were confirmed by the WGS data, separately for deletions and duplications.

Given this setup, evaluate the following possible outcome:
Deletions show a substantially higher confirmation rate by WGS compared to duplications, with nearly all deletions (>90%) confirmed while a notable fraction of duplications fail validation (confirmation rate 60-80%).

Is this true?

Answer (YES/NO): NO